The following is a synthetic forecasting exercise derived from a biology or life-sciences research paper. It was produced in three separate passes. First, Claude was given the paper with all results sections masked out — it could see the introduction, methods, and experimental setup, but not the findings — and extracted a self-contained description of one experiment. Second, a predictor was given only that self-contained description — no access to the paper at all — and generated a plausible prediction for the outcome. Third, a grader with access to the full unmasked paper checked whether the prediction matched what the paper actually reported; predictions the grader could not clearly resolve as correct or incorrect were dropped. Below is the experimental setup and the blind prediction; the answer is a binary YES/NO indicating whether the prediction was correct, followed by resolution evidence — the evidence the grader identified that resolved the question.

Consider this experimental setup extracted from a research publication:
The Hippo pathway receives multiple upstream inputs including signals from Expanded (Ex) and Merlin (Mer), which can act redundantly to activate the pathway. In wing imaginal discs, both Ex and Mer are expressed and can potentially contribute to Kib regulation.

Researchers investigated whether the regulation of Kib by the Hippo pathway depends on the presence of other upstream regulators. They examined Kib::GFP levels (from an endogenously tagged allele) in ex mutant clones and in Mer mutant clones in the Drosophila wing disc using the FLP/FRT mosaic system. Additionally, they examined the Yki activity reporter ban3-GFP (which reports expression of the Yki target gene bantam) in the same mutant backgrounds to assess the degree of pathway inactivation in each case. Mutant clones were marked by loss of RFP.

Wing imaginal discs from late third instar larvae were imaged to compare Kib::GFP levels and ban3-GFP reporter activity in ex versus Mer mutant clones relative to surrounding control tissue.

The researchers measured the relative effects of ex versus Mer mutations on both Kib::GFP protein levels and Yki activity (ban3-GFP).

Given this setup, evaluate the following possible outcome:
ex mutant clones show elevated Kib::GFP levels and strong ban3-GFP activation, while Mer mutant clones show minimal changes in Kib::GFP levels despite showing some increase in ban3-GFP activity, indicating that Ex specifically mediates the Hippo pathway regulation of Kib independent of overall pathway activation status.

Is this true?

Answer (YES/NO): NO